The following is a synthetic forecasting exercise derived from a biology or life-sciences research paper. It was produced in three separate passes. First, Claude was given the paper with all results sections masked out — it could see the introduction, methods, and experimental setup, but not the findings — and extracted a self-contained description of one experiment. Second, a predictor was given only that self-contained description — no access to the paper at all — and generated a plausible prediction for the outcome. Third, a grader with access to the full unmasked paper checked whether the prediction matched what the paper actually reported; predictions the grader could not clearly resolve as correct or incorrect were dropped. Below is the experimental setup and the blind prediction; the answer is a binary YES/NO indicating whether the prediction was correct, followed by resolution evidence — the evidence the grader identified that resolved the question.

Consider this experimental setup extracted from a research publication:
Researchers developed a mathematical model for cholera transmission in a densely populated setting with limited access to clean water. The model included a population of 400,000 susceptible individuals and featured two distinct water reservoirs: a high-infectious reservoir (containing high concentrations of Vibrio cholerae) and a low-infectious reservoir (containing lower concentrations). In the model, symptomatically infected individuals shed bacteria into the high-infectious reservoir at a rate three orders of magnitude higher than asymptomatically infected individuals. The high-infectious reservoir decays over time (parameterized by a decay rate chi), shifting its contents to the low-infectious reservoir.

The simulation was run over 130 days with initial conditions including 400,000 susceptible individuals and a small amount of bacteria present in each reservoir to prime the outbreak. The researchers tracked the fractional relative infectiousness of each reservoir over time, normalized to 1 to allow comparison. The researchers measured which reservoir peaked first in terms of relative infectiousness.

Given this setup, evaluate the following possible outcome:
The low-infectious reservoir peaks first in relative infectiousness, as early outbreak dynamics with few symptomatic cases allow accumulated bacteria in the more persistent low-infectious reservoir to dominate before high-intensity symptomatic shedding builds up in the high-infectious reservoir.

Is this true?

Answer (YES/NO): NO